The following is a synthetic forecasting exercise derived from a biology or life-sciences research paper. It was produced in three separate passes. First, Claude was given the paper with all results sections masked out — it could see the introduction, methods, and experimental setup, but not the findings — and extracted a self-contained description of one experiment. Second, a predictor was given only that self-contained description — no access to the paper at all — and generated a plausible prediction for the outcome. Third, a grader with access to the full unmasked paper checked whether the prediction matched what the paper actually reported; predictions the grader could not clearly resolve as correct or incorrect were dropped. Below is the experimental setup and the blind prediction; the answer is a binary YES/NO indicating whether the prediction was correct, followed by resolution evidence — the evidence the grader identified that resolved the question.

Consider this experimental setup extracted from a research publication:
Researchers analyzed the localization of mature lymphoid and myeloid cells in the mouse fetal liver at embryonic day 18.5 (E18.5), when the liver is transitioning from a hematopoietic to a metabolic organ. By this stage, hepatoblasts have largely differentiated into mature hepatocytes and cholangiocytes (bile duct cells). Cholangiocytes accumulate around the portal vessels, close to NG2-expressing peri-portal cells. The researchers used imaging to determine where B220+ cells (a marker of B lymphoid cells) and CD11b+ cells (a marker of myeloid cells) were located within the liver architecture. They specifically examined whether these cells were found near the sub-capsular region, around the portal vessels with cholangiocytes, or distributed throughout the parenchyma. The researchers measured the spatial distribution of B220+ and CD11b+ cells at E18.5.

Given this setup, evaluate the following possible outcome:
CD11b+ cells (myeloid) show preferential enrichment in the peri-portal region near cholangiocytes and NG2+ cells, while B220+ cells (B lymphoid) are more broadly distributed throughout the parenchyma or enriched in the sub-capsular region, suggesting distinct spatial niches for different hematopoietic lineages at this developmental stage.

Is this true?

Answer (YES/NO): NO